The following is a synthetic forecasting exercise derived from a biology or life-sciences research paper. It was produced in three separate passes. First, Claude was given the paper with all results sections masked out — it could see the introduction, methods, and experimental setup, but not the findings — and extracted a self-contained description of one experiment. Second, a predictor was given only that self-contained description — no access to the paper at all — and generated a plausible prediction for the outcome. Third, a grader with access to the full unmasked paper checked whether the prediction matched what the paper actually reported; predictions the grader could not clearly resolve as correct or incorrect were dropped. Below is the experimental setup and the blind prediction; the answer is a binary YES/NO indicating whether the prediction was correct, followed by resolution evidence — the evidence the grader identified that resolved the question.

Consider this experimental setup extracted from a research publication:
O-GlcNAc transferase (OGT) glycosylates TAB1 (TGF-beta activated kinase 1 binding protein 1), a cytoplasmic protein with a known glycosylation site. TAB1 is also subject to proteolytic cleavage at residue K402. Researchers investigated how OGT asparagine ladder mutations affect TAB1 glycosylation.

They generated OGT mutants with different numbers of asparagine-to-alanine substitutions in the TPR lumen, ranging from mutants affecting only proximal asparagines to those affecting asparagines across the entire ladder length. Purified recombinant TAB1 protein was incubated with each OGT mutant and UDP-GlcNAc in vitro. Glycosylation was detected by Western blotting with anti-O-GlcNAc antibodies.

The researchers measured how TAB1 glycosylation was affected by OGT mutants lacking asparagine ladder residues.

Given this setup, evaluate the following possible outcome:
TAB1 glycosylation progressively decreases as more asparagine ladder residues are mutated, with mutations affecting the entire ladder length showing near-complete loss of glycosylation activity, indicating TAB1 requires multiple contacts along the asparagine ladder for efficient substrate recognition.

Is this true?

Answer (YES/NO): NO